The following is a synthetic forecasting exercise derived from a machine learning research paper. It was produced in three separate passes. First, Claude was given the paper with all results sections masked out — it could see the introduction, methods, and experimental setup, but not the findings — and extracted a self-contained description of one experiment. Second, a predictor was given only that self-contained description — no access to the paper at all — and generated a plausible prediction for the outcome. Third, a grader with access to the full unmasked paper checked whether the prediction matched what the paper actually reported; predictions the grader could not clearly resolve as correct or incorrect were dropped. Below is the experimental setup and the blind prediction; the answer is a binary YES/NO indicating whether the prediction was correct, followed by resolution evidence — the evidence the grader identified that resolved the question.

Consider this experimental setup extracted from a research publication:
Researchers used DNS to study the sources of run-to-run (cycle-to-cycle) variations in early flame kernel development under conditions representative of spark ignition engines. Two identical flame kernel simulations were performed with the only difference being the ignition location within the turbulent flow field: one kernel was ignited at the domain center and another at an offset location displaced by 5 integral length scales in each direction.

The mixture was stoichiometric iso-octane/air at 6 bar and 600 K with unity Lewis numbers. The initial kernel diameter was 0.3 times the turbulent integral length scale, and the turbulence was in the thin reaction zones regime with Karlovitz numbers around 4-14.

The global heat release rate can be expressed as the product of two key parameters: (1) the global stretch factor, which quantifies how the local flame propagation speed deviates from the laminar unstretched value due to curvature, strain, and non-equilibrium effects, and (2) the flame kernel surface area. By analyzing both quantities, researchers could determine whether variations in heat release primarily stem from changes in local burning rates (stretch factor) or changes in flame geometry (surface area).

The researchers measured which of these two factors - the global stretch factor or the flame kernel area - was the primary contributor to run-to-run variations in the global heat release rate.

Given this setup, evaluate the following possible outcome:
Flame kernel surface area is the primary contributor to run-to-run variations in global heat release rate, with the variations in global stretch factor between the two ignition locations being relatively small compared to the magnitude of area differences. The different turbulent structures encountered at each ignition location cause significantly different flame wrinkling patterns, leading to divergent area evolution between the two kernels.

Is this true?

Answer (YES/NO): YES